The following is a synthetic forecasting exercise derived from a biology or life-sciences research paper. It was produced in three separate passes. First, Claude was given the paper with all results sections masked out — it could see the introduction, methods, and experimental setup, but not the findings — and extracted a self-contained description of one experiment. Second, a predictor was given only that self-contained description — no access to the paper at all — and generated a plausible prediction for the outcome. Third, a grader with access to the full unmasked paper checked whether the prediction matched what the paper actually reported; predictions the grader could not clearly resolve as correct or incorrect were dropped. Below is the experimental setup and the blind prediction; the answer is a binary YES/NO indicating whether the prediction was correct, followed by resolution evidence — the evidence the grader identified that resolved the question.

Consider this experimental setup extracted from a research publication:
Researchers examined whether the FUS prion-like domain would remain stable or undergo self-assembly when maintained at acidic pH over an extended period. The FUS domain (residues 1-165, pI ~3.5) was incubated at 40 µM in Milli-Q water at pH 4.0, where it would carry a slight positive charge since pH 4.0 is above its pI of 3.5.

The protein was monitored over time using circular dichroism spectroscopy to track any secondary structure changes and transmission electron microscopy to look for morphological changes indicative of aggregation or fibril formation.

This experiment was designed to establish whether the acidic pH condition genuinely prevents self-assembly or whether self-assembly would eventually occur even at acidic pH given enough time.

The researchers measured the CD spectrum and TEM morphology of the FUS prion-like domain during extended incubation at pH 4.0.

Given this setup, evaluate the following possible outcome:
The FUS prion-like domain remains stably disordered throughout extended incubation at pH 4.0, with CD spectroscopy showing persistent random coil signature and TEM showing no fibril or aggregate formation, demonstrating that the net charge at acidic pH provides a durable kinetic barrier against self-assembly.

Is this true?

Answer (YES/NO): NO